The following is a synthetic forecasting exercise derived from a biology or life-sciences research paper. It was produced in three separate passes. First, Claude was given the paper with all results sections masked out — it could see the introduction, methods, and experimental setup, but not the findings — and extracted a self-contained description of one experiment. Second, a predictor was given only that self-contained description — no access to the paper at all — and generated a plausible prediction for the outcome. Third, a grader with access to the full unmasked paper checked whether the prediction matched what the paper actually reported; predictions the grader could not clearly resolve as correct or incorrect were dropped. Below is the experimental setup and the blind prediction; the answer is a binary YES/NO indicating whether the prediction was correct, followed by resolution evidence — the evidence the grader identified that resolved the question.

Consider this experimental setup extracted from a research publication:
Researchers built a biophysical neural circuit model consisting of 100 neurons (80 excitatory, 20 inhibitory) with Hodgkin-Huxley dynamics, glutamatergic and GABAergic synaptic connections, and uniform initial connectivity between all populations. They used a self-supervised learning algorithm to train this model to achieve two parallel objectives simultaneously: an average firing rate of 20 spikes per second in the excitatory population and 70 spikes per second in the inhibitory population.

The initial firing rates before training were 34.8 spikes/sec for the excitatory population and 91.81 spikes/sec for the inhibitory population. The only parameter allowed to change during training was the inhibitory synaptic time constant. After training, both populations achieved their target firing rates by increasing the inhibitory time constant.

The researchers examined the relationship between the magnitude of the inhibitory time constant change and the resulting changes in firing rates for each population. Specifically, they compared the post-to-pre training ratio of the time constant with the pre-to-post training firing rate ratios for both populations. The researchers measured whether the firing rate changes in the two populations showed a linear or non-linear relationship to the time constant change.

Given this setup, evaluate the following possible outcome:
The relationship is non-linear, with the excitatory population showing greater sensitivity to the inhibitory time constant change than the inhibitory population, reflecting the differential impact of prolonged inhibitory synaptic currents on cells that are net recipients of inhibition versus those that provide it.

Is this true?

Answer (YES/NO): YES